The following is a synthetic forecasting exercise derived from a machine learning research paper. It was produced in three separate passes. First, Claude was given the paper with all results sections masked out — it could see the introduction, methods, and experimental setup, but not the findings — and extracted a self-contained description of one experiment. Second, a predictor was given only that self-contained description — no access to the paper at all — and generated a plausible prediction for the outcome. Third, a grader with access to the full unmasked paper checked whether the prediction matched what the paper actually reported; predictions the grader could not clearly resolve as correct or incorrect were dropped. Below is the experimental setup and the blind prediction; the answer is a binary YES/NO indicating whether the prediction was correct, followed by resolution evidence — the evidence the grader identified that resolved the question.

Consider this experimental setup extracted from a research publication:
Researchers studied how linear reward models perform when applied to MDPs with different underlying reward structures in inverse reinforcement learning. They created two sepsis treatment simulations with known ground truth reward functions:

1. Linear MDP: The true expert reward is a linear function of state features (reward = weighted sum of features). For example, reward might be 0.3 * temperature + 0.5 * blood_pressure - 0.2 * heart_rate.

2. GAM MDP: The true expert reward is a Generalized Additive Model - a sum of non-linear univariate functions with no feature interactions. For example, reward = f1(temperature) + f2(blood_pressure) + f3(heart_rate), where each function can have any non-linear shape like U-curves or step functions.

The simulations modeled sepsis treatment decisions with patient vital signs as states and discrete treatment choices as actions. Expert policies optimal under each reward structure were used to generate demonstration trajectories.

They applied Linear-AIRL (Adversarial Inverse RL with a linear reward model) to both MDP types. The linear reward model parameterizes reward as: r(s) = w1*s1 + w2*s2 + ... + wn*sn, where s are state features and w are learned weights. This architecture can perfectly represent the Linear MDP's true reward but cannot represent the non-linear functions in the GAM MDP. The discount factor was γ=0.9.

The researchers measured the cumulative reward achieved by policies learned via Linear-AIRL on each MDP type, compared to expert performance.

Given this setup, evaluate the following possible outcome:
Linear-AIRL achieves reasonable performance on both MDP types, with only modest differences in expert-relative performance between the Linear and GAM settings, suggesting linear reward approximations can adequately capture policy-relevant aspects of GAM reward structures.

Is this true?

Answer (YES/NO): NO